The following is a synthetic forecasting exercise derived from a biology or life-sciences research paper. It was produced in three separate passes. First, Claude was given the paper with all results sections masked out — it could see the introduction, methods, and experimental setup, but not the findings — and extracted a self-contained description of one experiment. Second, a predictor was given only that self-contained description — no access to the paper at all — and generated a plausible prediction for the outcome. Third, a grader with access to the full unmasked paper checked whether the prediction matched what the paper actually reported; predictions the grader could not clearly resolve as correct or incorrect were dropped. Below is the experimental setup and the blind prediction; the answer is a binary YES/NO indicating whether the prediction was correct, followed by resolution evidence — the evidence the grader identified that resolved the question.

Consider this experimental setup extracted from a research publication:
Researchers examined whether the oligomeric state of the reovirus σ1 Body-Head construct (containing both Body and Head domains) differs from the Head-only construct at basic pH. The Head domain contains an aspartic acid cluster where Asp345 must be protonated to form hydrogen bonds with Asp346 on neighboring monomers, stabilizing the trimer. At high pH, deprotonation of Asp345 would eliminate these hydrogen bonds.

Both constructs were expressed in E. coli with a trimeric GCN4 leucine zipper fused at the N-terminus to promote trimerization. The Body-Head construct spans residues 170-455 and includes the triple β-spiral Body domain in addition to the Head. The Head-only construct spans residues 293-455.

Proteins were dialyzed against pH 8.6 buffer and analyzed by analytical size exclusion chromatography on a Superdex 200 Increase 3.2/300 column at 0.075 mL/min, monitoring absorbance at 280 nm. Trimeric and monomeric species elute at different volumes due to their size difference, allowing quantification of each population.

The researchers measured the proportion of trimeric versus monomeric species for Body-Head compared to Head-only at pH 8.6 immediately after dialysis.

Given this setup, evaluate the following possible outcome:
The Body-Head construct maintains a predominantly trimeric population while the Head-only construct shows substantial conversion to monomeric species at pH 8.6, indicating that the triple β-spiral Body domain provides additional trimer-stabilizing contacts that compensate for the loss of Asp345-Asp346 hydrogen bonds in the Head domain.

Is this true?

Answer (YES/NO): YES